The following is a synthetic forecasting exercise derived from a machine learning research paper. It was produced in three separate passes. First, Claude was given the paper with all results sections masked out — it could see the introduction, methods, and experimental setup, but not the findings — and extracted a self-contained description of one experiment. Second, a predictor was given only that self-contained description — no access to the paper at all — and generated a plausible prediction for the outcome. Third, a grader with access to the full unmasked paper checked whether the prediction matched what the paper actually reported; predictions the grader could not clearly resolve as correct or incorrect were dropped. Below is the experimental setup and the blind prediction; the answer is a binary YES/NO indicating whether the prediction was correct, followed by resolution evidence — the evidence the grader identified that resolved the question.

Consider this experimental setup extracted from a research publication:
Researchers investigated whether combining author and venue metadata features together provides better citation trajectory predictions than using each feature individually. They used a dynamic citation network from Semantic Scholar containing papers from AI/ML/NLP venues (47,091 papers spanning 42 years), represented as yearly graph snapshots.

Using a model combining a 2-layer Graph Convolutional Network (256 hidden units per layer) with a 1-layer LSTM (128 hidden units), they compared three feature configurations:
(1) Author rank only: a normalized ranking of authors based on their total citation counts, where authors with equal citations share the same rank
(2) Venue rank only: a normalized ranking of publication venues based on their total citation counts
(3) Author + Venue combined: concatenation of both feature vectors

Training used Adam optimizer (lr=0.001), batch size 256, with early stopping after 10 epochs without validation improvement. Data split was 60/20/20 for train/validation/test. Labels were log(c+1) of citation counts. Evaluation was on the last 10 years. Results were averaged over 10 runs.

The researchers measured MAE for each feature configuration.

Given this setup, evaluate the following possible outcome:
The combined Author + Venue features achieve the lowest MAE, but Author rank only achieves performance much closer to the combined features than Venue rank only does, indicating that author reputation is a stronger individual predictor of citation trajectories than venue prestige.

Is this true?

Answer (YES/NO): NO